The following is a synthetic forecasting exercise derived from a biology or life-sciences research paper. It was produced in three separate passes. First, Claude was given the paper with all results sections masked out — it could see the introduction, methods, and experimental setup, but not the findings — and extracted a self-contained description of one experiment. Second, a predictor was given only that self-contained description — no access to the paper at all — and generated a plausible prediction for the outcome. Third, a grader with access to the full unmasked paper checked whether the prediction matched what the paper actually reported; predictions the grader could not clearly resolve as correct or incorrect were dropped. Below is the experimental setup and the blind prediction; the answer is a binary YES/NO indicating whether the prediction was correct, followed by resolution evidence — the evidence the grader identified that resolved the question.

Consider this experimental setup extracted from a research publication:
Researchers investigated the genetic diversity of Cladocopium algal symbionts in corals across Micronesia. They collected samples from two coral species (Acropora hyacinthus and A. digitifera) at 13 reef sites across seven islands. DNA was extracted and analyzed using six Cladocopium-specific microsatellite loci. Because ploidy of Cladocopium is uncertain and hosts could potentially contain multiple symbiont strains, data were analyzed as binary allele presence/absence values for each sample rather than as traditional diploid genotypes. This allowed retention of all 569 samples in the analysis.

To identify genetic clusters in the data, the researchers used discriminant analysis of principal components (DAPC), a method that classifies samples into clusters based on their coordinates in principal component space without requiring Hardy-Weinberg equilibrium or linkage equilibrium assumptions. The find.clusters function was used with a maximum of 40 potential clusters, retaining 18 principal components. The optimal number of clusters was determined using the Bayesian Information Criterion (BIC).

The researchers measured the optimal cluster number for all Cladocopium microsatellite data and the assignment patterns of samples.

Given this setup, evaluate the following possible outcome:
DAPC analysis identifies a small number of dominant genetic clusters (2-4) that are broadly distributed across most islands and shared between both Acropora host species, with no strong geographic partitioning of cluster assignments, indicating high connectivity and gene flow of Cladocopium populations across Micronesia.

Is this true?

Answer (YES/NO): NO